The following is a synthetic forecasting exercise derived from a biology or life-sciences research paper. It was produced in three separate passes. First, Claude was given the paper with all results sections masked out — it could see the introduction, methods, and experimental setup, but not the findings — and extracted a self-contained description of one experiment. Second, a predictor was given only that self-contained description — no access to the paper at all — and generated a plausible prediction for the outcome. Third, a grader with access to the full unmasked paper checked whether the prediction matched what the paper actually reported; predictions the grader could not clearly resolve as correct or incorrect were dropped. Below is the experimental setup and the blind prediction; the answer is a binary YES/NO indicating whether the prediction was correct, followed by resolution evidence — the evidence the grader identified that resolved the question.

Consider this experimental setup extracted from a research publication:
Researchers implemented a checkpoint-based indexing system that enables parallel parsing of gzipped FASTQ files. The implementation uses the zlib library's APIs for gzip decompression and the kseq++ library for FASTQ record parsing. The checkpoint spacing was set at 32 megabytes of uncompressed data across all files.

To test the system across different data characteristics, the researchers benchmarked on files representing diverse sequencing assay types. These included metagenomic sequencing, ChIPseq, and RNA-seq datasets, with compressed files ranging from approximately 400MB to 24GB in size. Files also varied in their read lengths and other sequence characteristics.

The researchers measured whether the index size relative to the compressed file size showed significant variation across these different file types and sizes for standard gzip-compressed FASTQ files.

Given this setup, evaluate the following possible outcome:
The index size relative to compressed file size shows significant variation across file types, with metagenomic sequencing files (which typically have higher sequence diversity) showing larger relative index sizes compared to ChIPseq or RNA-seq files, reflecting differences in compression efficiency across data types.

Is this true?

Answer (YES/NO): NO